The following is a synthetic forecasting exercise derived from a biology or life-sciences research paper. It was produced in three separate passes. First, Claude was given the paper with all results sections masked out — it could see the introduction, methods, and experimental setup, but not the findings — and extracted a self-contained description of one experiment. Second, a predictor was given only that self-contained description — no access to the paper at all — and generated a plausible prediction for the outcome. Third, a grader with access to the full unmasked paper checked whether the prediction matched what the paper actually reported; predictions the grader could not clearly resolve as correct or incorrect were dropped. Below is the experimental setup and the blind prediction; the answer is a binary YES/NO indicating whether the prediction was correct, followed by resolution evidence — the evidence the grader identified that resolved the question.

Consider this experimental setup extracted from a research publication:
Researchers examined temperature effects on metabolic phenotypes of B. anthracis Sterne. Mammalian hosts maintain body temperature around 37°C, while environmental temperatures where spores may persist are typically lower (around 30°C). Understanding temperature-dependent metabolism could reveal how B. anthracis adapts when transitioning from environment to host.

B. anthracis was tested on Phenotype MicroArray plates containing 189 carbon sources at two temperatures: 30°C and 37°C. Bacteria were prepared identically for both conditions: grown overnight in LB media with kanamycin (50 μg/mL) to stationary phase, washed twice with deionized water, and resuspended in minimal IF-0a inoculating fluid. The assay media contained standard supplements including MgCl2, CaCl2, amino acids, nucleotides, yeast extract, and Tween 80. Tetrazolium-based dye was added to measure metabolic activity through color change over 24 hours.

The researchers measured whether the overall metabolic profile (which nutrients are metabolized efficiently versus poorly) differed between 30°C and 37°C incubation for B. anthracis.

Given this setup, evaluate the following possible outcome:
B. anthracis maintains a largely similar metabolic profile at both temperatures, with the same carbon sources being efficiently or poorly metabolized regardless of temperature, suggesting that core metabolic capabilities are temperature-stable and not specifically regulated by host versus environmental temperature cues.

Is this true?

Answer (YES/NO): NO